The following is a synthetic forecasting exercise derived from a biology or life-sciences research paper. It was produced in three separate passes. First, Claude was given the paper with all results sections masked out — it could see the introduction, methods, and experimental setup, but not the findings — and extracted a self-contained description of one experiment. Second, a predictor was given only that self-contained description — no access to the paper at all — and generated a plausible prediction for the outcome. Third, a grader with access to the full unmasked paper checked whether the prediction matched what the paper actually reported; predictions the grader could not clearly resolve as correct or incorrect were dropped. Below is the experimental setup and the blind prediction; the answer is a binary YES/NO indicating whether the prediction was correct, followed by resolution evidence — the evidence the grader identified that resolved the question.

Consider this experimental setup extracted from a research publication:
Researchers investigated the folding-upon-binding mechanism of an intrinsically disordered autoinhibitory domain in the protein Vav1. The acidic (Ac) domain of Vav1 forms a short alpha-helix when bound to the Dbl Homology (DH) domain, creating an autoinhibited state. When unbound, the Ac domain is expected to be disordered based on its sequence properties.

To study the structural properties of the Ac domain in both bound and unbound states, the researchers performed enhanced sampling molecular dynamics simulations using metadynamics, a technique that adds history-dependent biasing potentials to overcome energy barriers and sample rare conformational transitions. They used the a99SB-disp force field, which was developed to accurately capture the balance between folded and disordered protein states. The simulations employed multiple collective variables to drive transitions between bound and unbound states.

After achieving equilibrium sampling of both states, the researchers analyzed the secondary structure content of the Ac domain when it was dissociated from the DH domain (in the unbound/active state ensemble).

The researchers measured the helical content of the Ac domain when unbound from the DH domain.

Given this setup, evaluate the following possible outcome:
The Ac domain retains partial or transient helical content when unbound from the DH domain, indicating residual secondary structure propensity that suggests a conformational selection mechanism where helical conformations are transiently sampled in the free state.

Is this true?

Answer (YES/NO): YES